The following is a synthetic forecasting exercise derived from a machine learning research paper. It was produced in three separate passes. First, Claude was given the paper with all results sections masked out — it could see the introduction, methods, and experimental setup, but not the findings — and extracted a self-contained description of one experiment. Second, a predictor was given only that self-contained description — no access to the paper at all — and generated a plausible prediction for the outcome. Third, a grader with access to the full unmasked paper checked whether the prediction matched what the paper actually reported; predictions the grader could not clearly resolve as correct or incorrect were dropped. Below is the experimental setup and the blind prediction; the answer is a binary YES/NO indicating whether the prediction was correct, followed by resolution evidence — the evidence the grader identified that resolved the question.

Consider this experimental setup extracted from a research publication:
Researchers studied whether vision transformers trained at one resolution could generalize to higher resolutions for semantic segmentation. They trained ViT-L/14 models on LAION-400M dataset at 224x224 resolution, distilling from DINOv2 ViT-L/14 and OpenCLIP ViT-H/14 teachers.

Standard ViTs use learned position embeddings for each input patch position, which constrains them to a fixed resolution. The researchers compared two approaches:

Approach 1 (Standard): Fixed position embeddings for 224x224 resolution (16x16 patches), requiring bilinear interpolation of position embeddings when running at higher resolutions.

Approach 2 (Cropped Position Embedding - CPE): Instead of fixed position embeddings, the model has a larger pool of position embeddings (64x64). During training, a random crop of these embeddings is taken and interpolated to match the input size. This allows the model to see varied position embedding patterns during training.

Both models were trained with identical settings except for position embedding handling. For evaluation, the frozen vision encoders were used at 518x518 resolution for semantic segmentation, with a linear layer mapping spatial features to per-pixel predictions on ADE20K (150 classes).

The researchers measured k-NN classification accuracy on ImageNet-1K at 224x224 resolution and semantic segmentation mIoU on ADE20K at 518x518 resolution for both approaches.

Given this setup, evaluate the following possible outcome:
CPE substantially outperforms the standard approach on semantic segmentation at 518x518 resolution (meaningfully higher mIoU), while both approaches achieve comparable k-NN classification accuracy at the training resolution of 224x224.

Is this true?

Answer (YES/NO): NO